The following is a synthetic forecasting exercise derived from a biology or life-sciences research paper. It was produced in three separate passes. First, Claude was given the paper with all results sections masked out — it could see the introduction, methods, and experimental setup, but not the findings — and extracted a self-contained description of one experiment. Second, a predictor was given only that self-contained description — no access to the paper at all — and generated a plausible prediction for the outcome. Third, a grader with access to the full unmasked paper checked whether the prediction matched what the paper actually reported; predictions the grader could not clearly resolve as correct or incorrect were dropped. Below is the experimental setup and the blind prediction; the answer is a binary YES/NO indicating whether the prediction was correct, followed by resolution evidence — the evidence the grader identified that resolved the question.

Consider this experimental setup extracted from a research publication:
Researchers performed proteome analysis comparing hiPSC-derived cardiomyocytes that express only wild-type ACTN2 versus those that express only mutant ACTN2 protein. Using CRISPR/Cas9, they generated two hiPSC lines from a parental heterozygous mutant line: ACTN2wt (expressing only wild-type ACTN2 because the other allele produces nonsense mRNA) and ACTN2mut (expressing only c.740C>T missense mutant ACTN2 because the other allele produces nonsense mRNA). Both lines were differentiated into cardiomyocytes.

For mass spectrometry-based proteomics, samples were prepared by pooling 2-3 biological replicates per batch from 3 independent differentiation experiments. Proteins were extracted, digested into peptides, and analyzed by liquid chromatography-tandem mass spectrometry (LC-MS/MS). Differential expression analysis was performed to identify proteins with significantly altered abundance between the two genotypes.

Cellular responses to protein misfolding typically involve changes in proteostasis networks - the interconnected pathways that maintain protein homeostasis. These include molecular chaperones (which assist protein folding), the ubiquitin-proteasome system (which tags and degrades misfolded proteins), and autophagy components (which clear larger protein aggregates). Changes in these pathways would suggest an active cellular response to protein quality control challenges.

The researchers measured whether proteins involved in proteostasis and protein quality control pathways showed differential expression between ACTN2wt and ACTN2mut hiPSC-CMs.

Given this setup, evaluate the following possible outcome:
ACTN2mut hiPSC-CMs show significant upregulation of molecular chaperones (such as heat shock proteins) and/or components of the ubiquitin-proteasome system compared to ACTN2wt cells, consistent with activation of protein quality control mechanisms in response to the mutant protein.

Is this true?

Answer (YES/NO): YES